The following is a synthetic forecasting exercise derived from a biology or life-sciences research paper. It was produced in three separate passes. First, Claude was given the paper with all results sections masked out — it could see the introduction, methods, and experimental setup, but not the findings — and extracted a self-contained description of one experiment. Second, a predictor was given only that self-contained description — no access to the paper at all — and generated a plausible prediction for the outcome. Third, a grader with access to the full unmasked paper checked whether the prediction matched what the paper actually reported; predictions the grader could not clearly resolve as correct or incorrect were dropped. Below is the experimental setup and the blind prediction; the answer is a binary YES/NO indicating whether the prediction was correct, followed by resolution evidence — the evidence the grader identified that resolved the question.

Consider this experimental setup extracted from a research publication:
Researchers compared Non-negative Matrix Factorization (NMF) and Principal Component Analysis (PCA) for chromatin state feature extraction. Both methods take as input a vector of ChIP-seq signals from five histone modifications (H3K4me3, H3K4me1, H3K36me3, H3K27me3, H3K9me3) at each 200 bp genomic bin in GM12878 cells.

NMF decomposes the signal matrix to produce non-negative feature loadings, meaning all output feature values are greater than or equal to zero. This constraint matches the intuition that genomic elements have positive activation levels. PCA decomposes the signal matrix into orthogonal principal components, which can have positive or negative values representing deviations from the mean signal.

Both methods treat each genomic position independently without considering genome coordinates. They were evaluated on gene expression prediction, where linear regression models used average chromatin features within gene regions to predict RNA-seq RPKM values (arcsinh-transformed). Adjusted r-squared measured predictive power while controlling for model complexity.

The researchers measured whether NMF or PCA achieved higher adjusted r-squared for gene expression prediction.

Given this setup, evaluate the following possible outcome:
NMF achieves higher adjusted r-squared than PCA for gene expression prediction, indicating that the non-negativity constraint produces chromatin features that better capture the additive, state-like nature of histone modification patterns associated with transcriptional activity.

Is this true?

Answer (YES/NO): YES